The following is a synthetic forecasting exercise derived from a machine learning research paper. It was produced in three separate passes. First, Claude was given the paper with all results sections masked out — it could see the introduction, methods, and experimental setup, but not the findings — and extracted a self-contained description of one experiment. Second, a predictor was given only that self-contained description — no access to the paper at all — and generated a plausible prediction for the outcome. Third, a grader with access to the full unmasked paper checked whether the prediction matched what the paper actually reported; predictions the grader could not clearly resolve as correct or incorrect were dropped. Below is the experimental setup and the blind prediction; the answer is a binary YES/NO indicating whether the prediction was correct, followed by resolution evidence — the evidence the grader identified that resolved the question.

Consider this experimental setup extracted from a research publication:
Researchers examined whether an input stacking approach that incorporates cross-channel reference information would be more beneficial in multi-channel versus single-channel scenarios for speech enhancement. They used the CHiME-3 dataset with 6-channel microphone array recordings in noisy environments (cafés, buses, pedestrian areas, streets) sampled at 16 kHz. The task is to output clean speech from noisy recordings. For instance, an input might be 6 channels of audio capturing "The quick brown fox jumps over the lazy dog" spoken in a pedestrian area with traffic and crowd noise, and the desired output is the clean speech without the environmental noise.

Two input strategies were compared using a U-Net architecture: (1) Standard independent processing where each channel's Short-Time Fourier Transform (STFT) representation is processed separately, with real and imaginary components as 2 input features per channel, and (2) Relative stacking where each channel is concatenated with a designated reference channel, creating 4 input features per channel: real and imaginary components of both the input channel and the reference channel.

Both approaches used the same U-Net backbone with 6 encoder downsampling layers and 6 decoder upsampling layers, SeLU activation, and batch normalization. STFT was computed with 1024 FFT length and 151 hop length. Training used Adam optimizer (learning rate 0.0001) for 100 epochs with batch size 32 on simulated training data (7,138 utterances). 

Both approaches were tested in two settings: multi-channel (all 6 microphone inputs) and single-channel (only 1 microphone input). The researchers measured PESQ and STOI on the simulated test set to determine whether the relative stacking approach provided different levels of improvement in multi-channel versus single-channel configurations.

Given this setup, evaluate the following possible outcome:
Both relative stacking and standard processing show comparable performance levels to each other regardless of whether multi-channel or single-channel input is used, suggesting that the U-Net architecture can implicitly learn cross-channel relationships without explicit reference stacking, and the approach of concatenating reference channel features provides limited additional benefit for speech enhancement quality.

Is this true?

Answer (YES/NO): NO